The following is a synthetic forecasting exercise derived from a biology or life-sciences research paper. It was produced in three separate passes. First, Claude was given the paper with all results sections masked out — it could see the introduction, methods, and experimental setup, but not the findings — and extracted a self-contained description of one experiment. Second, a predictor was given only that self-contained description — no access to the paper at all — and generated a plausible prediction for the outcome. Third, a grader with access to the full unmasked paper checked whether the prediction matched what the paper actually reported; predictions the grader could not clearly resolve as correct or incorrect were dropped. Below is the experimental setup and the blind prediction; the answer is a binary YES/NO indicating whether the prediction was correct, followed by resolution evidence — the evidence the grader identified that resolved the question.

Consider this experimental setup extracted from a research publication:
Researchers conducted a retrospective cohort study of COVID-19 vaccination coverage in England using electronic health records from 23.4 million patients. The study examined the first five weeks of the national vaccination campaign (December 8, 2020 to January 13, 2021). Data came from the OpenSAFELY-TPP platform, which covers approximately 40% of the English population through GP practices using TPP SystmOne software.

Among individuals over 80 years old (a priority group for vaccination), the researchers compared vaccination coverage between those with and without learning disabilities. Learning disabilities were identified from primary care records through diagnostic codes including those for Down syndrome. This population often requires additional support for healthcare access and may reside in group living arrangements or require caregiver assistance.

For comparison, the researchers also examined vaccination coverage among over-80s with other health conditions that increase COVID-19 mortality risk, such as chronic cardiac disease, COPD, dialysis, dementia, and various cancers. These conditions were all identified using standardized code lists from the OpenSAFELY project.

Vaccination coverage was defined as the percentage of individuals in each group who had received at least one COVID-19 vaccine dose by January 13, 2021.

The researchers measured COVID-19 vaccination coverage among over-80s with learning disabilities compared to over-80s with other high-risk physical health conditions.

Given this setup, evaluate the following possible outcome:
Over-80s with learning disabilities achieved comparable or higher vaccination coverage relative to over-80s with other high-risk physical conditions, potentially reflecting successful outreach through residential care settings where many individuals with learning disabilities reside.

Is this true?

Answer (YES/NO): NO